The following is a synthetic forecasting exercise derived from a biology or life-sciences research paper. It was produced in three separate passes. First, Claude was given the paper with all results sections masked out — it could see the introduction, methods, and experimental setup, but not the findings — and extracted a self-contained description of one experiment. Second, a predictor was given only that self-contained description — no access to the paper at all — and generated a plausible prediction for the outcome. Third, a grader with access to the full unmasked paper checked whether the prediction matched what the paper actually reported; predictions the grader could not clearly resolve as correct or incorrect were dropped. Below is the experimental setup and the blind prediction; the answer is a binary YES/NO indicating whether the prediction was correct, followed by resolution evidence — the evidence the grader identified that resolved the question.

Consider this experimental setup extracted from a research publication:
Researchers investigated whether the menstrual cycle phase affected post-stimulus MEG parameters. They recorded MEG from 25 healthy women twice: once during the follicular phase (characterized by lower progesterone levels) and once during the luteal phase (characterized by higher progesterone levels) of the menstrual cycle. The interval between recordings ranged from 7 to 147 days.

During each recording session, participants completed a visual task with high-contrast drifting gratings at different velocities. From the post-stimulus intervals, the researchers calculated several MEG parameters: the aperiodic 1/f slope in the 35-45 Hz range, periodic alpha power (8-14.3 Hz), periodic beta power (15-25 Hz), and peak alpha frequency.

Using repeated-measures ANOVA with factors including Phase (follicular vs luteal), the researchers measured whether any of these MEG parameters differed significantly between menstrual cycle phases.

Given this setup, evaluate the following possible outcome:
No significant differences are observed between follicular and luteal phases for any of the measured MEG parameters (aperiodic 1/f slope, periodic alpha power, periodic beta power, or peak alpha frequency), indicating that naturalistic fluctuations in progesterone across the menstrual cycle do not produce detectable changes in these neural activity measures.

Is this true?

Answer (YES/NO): NO